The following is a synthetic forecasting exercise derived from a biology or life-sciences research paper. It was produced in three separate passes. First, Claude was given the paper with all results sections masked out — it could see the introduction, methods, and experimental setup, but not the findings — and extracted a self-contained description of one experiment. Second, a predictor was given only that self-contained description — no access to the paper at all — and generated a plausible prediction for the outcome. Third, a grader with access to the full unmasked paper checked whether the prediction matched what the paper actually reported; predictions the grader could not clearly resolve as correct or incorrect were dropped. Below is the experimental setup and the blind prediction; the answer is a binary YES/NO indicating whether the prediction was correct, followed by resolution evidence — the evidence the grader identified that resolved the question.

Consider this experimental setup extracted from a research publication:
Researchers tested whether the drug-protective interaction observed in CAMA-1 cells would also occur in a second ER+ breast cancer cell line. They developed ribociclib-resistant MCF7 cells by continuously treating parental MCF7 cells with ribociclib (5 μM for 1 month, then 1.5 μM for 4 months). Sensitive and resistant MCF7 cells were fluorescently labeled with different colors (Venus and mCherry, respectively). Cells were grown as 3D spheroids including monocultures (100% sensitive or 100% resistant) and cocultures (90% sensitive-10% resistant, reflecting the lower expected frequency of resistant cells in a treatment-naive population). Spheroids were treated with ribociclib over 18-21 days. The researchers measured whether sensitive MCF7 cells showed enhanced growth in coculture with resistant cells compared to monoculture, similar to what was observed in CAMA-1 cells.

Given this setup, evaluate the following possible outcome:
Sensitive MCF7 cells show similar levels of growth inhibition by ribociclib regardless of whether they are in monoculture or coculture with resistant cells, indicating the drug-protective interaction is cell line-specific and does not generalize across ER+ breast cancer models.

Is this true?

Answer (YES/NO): NO